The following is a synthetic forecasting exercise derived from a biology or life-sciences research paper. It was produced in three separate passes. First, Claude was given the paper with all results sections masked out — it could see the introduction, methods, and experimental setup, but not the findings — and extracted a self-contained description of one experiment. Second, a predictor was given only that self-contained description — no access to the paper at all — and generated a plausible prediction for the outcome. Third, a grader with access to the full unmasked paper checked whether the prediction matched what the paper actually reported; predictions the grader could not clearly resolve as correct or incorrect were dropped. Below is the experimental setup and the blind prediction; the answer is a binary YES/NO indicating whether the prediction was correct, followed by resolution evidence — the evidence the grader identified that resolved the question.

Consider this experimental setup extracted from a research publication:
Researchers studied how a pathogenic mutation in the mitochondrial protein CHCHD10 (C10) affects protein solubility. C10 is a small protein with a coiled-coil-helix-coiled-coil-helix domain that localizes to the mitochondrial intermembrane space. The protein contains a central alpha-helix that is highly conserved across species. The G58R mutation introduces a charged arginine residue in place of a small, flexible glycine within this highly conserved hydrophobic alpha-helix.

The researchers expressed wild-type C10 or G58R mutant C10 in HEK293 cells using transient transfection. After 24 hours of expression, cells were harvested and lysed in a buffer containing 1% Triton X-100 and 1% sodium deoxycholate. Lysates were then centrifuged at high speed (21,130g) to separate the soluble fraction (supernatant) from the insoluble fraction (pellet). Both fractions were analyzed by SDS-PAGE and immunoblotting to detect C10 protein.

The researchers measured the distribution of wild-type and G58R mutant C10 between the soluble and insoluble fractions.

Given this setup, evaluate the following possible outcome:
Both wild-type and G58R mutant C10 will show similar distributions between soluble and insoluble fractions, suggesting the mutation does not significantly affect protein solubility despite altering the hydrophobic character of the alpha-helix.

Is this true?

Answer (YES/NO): YES